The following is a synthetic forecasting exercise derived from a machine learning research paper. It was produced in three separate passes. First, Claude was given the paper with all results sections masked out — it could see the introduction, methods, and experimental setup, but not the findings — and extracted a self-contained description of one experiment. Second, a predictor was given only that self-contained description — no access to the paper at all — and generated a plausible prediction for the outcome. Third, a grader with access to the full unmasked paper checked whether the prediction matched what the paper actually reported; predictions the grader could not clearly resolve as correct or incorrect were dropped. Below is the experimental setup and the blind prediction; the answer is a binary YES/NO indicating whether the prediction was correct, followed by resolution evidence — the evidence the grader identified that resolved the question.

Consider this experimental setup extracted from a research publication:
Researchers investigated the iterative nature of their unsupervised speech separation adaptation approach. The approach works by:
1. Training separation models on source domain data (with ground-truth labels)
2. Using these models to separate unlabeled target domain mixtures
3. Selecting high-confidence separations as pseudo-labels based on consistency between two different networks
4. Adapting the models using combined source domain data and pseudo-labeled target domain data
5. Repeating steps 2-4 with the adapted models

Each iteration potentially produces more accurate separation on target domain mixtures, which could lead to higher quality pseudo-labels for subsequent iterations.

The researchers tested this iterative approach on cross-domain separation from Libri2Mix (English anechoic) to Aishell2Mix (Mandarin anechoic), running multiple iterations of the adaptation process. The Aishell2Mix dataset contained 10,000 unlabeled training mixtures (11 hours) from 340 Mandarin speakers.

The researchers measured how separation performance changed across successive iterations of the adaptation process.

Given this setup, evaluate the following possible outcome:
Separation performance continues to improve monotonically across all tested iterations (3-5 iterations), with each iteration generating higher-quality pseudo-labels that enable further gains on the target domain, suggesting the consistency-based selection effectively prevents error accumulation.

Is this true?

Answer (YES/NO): NO